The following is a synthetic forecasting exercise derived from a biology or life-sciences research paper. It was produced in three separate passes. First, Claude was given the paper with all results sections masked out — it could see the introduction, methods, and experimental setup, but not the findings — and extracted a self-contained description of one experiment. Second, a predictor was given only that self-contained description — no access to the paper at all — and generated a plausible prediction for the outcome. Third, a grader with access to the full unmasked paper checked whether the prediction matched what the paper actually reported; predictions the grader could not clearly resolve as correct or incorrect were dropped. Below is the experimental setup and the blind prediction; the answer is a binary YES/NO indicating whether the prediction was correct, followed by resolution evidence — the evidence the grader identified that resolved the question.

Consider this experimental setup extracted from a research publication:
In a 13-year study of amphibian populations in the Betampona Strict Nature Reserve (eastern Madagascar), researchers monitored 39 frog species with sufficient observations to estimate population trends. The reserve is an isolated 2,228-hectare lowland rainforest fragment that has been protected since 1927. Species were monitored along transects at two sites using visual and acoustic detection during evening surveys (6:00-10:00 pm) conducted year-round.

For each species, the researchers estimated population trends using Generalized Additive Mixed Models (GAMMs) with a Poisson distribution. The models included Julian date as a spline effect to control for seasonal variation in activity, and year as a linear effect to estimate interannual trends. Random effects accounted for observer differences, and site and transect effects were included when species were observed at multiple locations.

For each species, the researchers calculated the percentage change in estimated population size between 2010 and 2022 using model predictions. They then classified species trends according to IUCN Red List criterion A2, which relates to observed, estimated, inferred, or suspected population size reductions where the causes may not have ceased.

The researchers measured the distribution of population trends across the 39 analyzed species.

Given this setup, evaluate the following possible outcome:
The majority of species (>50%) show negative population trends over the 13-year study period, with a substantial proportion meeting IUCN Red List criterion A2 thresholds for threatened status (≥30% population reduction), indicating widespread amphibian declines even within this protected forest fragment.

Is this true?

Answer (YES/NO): NO